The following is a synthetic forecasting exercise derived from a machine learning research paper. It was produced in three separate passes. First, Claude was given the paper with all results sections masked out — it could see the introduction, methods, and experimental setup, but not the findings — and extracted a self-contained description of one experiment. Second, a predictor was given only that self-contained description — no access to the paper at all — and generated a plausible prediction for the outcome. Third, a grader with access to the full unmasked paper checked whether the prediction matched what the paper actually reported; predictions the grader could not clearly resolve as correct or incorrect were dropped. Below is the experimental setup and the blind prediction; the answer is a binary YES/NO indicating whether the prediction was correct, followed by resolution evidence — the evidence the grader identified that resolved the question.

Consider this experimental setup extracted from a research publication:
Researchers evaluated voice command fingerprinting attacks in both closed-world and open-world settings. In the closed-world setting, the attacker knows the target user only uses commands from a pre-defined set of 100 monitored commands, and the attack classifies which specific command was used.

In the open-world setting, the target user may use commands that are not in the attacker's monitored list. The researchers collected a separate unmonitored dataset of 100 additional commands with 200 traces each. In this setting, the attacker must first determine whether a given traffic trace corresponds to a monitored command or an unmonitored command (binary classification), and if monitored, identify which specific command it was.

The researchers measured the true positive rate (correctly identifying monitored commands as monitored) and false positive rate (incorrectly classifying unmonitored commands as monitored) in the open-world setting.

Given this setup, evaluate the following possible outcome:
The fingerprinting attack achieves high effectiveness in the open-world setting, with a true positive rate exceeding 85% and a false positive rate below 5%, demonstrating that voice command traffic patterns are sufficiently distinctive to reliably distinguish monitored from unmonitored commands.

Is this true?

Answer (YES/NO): YES